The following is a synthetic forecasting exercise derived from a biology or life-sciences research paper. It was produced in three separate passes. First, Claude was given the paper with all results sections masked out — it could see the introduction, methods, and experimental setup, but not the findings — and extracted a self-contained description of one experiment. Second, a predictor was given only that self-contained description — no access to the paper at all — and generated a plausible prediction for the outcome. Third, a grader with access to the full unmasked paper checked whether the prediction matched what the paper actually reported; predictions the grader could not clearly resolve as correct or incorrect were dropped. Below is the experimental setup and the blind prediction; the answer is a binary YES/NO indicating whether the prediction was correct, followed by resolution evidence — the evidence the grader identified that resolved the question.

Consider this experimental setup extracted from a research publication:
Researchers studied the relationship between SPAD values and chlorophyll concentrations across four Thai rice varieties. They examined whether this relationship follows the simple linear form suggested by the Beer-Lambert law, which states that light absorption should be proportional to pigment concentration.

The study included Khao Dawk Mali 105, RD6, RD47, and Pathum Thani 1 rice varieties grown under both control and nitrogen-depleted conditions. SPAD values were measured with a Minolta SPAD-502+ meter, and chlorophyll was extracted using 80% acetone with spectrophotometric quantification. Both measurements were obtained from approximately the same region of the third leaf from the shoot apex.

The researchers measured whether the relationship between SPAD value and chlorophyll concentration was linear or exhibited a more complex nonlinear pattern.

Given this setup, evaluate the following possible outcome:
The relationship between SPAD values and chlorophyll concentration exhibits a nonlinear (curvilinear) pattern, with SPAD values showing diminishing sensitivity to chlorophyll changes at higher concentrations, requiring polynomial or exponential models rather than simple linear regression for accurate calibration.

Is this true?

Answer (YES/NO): NO